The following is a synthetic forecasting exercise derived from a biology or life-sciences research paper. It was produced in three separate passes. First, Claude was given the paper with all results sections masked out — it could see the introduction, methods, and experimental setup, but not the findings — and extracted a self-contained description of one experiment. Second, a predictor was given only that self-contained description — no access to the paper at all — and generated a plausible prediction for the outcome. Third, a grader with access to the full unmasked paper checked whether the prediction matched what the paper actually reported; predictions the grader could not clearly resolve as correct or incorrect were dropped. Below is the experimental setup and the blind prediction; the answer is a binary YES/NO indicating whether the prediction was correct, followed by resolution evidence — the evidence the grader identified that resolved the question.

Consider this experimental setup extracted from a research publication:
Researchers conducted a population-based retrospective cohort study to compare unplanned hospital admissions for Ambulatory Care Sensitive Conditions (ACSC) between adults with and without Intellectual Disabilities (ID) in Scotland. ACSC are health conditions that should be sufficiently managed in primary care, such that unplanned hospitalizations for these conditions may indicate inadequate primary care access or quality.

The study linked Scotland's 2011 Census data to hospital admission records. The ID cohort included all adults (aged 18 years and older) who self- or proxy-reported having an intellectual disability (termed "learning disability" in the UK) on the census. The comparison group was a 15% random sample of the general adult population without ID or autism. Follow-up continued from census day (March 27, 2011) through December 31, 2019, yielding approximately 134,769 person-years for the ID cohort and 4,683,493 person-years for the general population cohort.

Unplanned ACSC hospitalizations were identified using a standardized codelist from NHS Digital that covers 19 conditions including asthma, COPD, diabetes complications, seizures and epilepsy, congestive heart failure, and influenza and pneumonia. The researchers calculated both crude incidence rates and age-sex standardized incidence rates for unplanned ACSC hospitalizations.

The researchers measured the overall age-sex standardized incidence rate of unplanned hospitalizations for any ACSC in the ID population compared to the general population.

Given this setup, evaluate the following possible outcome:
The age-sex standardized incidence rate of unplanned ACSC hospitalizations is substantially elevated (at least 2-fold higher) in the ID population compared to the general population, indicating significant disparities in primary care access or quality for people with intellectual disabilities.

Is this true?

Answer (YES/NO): NO